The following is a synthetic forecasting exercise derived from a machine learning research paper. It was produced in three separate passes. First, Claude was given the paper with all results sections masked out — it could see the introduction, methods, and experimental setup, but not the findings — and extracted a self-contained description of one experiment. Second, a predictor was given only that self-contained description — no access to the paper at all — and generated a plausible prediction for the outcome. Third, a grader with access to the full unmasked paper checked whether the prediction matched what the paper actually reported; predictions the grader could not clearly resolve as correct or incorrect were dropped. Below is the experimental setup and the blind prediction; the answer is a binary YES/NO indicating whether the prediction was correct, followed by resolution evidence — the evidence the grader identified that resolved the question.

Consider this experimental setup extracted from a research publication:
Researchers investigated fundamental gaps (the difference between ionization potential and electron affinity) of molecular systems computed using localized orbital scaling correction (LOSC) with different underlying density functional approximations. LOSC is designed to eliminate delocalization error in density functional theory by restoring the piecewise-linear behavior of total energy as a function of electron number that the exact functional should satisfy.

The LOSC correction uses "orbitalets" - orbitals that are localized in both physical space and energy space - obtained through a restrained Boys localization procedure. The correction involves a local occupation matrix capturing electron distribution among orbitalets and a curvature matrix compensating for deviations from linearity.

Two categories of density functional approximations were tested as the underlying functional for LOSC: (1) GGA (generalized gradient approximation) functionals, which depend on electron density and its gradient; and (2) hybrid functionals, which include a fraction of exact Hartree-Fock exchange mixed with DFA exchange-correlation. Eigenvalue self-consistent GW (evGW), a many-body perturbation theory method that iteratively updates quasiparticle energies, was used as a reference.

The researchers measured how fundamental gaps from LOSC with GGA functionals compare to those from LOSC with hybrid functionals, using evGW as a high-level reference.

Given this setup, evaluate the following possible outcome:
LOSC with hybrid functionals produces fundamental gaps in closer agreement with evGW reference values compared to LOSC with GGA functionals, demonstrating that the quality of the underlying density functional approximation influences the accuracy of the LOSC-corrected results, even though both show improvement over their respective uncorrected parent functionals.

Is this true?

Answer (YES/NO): YES